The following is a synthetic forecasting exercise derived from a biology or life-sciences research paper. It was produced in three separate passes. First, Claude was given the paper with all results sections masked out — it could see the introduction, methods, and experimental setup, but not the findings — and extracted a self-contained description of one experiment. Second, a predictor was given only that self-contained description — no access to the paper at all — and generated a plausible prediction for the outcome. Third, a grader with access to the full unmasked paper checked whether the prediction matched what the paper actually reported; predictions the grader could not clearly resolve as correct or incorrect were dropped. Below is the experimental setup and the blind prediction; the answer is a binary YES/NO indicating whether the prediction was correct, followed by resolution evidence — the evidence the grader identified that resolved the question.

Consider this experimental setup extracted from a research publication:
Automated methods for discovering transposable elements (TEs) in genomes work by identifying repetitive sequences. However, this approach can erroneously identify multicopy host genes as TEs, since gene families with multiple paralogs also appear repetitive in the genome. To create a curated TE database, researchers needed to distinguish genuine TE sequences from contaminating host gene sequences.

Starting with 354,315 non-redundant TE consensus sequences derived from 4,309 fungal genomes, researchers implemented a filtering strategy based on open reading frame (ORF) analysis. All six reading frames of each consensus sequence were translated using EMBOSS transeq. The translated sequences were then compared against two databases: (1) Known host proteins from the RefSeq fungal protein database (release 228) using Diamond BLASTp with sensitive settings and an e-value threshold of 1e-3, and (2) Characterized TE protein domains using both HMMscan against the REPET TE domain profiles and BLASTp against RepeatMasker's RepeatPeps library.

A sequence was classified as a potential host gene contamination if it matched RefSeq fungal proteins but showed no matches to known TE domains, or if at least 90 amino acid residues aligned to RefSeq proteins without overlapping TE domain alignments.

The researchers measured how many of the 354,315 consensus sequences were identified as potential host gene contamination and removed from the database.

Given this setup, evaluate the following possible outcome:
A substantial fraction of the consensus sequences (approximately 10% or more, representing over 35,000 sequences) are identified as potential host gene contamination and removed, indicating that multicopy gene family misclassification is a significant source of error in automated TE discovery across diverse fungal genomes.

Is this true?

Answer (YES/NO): NO